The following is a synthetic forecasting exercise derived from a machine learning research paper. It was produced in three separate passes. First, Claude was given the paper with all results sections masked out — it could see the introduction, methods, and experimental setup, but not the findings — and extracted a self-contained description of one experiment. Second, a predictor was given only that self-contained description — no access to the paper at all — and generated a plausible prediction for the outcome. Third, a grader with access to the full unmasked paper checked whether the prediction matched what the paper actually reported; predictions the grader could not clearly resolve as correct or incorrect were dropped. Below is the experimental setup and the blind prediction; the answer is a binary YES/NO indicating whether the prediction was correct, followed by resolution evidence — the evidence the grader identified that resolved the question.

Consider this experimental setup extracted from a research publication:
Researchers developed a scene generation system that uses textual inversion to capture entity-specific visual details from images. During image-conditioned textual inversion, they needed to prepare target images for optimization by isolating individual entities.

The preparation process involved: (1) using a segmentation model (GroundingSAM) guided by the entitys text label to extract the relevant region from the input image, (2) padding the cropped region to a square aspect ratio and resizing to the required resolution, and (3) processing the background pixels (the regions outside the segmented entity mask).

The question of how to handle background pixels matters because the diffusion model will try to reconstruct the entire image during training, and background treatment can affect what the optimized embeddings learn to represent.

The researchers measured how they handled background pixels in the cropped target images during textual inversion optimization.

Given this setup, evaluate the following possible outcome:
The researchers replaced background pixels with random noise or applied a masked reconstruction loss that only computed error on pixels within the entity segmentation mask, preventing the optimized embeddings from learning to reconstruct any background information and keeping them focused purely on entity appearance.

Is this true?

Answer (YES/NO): NO